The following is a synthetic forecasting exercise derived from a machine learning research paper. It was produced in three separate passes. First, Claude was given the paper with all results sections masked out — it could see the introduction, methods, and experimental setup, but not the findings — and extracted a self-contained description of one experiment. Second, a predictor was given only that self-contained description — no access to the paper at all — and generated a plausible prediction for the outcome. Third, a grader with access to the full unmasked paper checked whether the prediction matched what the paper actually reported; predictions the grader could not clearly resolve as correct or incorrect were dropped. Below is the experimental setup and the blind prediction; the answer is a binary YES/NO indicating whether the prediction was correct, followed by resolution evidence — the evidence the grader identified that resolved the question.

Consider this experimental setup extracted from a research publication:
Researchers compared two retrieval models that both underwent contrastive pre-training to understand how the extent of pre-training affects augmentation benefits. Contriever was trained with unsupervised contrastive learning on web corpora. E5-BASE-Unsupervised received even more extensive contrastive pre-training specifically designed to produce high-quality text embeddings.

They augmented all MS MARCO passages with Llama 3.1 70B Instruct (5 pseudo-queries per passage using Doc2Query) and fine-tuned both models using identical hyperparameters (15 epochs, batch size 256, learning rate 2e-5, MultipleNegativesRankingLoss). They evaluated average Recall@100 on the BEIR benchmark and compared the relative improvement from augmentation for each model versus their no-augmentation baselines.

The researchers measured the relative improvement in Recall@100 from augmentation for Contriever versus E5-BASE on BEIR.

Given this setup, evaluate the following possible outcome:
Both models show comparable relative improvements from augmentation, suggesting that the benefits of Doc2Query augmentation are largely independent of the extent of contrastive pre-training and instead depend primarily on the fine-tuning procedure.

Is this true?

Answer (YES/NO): NO